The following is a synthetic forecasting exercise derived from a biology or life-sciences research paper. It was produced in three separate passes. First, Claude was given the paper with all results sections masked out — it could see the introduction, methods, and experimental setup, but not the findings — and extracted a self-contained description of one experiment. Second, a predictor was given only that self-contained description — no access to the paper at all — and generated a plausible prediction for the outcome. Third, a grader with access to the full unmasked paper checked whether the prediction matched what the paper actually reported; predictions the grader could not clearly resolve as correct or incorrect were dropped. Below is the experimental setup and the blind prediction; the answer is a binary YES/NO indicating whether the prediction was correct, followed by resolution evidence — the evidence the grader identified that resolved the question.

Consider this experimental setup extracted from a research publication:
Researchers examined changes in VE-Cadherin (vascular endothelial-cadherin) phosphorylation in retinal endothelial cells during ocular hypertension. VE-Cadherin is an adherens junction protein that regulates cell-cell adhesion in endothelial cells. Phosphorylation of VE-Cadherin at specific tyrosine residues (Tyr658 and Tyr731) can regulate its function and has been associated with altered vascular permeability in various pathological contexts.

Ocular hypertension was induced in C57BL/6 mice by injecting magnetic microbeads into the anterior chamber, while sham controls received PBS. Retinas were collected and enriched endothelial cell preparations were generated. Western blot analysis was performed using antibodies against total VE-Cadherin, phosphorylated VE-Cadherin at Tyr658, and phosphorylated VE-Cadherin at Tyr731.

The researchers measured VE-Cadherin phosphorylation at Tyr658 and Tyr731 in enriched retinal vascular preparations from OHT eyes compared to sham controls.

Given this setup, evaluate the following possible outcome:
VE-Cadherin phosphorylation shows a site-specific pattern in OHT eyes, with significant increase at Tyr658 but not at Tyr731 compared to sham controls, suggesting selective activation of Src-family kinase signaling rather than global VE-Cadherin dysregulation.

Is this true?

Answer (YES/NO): NO